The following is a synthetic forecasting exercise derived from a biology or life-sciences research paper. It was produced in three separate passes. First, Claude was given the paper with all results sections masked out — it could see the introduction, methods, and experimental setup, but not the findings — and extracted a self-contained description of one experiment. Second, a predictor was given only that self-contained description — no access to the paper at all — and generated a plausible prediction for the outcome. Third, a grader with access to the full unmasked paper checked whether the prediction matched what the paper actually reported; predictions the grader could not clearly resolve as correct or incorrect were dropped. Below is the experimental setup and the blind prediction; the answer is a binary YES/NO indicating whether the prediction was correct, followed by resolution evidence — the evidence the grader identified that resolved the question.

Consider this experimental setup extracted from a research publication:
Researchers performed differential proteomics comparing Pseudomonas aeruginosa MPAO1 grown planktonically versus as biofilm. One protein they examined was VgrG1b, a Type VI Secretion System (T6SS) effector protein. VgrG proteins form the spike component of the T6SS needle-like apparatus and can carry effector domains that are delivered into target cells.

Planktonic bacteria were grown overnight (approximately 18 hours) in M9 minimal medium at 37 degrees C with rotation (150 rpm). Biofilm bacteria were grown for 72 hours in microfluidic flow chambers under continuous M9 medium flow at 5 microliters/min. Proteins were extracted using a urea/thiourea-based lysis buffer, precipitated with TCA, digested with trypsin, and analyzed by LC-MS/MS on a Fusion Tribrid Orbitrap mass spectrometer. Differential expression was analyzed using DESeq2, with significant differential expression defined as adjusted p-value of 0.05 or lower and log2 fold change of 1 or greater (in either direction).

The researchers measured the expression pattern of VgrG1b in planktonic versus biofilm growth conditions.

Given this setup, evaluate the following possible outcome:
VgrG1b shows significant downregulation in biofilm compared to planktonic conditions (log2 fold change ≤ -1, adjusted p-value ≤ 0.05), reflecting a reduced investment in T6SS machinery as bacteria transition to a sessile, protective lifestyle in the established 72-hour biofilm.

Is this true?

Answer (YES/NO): NO